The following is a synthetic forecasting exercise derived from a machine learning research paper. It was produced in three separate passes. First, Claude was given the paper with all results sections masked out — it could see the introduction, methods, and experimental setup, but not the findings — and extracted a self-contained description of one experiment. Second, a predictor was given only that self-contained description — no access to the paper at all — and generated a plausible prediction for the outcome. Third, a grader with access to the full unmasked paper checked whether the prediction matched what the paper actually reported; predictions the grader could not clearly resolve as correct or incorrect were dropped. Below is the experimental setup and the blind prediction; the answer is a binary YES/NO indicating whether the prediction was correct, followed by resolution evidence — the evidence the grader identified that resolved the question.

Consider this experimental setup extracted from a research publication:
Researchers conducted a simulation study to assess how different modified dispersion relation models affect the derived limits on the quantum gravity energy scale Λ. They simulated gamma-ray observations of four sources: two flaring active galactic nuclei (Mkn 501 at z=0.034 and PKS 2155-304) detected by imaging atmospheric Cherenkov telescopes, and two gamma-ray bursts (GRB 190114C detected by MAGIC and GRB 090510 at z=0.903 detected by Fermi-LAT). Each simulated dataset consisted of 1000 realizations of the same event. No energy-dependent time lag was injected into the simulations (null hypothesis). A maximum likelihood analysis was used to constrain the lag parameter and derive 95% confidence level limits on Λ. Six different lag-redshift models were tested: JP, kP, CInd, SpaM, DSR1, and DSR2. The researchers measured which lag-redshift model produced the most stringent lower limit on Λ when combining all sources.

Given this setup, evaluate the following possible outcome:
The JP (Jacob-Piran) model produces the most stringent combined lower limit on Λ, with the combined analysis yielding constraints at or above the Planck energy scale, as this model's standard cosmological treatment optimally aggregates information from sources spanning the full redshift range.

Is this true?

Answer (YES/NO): YES